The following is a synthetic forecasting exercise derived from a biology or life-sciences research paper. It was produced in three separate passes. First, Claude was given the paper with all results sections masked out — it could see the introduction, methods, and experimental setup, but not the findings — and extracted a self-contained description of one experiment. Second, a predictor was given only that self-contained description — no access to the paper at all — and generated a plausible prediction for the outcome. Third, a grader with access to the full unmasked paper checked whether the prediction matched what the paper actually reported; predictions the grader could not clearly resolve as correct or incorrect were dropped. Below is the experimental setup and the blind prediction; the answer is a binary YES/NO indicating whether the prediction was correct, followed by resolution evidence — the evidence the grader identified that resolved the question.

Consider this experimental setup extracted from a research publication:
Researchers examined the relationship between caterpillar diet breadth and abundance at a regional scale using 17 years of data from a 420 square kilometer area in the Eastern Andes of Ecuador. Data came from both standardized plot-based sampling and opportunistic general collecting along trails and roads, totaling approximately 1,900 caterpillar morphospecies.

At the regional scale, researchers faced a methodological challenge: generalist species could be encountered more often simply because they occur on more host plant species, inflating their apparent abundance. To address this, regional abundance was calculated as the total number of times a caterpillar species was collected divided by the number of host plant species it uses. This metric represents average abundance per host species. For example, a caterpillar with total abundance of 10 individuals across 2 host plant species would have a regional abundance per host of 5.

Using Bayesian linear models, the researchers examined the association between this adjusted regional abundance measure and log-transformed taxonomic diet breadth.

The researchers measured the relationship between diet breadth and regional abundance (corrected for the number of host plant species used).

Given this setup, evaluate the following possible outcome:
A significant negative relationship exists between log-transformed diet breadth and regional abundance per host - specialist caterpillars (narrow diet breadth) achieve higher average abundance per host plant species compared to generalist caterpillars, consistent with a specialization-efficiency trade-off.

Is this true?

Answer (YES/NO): YES